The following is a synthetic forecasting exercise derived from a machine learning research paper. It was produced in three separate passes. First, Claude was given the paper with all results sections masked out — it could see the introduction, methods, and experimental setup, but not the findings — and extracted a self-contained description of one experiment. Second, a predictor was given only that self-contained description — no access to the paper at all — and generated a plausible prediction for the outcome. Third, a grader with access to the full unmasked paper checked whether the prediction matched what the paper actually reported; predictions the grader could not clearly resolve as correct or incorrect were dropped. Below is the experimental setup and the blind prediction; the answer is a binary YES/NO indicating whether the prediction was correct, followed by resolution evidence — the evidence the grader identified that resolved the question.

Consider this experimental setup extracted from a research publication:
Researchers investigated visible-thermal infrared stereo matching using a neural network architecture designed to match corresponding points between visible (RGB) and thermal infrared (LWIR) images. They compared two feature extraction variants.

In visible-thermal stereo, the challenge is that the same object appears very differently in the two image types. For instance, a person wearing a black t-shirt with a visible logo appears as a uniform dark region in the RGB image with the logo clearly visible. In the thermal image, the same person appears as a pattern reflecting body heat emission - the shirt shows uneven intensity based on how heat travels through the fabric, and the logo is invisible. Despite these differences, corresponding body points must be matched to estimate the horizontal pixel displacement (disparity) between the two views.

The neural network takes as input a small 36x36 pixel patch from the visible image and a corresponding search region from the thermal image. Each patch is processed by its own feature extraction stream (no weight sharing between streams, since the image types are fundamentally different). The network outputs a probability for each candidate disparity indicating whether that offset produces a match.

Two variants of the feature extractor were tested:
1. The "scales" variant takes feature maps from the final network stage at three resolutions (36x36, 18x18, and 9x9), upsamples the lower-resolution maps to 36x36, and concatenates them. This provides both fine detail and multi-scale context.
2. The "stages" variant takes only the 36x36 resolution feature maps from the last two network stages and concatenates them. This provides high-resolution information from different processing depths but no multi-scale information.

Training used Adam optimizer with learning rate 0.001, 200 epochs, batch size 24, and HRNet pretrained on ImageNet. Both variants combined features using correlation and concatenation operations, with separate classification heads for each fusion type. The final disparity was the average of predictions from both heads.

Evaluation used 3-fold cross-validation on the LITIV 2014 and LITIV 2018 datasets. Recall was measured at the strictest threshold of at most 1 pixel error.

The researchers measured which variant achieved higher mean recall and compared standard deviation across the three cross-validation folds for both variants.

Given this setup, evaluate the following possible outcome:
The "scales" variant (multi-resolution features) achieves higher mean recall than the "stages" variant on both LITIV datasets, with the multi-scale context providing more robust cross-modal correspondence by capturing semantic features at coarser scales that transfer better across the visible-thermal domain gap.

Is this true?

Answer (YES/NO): NO